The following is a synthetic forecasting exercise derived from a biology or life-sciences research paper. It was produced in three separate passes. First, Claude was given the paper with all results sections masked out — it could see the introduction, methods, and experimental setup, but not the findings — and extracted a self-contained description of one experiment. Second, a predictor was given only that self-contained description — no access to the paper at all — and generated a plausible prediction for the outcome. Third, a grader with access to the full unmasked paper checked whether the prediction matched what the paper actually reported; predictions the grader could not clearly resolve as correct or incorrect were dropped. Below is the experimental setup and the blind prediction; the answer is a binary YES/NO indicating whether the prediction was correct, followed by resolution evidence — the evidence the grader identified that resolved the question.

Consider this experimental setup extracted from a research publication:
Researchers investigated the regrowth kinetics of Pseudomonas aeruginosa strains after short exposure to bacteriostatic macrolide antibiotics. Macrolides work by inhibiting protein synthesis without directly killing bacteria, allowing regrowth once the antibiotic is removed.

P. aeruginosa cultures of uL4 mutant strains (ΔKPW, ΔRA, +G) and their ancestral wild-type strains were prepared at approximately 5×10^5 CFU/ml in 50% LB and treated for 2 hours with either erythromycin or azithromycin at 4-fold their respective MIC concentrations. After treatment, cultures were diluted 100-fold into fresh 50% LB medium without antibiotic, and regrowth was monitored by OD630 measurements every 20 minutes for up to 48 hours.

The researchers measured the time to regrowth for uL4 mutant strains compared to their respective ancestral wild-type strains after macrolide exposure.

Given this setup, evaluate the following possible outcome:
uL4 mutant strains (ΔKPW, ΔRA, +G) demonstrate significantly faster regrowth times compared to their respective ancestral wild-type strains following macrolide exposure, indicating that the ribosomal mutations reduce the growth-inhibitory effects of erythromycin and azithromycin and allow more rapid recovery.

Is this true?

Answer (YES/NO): YES